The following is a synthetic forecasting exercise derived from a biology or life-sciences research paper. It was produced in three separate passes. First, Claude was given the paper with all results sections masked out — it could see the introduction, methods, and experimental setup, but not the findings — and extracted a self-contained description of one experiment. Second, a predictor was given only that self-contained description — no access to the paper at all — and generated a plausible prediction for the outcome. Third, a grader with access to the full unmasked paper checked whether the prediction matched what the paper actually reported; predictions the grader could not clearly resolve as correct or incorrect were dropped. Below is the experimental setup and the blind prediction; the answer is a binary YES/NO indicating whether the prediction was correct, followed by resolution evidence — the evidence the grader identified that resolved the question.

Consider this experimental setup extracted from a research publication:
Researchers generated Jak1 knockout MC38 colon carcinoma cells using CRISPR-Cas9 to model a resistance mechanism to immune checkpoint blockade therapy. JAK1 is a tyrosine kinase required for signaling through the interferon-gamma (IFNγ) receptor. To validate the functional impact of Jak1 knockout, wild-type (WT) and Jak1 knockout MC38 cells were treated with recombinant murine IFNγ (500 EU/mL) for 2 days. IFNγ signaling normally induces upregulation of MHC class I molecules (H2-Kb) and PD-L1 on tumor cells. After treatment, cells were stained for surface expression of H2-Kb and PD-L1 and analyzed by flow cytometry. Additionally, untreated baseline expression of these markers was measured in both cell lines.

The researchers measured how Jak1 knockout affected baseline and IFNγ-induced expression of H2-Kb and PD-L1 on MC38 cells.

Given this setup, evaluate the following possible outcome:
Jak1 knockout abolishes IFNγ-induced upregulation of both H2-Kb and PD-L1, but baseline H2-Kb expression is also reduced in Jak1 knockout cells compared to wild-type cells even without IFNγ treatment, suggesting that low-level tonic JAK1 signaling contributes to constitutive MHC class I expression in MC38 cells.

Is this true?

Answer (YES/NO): NO